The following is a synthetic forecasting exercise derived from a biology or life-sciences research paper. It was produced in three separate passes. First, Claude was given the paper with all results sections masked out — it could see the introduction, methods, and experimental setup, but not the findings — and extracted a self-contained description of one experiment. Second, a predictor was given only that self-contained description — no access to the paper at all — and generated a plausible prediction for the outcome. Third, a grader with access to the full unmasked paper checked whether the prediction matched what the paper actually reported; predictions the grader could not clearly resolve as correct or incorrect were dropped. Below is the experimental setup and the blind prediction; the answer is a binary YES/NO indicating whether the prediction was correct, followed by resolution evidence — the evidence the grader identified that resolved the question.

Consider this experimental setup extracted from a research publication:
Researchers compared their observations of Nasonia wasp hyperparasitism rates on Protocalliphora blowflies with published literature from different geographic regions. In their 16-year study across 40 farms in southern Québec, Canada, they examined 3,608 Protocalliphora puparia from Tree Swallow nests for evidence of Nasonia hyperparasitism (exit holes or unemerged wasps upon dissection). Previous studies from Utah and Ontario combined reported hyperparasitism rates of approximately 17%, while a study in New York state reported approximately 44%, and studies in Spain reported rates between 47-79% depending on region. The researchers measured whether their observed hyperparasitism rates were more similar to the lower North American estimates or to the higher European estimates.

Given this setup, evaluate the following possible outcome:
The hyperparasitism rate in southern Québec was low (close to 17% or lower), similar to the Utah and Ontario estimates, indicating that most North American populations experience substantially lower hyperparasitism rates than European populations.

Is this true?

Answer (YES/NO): NO